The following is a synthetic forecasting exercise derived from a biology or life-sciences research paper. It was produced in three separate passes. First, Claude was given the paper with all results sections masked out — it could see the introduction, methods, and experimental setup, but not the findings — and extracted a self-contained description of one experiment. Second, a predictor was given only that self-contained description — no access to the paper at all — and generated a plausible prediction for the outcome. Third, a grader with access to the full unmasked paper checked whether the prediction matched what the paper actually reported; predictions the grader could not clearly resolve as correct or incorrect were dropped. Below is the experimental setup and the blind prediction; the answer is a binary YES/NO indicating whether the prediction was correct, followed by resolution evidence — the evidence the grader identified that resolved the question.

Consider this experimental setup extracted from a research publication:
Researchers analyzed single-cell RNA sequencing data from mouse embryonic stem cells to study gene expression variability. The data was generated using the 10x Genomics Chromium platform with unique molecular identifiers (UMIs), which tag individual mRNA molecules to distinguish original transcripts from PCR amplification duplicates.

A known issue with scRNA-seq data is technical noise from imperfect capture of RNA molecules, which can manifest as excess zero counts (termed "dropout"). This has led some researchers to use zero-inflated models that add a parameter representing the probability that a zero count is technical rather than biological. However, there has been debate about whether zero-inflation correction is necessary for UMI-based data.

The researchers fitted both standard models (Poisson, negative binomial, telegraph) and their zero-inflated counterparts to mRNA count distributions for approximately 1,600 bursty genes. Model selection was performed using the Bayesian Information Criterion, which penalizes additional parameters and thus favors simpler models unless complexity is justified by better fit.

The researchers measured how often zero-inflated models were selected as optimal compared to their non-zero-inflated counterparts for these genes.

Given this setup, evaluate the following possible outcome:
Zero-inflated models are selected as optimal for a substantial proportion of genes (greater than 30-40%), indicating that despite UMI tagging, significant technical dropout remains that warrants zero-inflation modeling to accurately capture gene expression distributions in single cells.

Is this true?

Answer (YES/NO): NO